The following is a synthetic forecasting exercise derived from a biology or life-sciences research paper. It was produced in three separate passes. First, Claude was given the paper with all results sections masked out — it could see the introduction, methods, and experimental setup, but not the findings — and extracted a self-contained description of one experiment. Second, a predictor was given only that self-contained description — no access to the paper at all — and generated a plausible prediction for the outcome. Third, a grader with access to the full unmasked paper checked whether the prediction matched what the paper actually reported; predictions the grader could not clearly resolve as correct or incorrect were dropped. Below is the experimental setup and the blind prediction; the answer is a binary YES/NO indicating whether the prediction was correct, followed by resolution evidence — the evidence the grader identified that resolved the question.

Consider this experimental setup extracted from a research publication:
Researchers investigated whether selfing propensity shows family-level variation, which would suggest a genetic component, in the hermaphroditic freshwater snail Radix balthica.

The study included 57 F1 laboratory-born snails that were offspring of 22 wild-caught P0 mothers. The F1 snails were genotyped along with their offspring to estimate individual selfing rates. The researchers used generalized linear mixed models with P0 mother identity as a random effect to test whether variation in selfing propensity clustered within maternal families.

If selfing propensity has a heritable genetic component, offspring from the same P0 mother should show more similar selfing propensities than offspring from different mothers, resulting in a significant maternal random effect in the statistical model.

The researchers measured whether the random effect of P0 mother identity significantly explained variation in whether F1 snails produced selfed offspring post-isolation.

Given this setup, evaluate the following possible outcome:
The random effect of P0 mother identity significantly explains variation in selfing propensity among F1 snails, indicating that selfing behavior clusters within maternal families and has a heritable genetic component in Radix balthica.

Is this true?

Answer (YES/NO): NO